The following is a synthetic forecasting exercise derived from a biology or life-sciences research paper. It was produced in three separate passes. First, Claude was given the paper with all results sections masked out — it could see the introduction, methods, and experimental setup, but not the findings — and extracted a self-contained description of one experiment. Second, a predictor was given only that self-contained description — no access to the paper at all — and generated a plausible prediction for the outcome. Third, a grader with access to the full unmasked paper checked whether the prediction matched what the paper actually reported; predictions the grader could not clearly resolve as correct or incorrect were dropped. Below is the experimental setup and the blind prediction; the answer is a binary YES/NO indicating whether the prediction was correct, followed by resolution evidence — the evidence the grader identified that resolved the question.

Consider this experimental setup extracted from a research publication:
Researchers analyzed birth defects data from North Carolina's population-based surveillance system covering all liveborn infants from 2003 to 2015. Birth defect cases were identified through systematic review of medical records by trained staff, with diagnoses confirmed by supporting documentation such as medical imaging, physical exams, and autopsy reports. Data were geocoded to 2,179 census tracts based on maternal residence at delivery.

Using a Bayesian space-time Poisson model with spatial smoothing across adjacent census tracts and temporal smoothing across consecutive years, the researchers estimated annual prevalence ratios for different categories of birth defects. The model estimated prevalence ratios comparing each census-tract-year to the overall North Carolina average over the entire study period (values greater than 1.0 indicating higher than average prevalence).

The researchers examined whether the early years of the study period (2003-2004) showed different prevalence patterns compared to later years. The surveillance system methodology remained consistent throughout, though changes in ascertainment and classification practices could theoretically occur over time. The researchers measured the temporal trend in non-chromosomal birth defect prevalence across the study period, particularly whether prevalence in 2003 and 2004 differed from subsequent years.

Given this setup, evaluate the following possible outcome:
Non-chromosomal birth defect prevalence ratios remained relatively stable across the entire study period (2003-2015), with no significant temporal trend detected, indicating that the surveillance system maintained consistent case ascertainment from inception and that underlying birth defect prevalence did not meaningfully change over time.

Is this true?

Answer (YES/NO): NO